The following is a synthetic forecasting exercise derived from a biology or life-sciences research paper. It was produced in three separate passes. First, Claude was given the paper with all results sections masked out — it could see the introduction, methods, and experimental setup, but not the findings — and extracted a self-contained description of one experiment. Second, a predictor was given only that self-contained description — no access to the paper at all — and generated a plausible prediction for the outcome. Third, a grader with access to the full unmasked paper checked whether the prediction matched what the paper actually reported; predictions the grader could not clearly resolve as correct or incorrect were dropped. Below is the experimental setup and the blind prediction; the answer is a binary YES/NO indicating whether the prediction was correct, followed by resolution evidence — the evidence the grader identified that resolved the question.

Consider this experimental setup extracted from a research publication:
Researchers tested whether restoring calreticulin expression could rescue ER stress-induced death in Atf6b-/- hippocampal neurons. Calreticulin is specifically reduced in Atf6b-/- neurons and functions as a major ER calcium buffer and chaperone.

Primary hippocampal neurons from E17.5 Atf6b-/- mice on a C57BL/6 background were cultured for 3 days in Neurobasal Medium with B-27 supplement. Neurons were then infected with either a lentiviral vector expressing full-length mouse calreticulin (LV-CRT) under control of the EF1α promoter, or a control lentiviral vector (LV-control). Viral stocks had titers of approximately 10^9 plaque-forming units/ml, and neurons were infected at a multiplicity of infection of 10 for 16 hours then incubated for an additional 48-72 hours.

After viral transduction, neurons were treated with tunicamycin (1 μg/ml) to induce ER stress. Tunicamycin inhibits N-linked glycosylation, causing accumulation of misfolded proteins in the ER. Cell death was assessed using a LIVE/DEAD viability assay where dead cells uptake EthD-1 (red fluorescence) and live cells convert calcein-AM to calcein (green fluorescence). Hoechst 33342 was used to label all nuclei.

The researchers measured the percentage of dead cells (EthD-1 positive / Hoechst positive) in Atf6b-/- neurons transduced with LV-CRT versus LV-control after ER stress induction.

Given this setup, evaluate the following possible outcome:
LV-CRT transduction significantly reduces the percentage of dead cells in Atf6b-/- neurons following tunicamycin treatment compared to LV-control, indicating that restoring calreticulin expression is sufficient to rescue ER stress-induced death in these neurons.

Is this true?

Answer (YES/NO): YES